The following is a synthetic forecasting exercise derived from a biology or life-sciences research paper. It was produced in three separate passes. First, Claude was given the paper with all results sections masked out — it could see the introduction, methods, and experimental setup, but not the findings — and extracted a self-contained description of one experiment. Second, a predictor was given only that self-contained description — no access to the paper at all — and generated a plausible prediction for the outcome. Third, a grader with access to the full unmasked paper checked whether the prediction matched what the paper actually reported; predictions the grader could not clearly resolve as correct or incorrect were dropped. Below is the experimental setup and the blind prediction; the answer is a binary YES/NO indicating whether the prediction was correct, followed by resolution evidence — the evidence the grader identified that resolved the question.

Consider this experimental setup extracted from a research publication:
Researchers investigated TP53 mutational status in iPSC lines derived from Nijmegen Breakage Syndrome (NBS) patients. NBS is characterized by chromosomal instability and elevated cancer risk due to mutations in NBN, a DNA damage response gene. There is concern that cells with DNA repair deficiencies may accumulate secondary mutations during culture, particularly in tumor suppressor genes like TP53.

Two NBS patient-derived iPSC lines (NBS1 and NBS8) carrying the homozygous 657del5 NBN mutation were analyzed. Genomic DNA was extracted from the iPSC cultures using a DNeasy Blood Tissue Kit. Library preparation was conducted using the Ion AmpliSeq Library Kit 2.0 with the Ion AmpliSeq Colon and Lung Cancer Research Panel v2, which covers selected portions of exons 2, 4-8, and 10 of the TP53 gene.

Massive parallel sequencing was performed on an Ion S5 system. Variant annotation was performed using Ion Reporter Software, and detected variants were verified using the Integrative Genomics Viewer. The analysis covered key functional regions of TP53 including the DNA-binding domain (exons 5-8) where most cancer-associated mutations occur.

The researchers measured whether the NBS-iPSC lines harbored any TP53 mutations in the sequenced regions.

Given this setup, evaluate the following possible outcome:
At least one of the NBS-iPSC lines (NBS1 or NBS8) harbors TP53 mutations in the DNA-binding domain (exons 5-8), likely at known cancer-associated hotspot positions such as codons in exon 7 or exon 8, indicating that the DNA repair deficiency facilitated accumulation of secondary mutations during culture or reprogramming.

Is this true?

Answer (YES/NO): NO